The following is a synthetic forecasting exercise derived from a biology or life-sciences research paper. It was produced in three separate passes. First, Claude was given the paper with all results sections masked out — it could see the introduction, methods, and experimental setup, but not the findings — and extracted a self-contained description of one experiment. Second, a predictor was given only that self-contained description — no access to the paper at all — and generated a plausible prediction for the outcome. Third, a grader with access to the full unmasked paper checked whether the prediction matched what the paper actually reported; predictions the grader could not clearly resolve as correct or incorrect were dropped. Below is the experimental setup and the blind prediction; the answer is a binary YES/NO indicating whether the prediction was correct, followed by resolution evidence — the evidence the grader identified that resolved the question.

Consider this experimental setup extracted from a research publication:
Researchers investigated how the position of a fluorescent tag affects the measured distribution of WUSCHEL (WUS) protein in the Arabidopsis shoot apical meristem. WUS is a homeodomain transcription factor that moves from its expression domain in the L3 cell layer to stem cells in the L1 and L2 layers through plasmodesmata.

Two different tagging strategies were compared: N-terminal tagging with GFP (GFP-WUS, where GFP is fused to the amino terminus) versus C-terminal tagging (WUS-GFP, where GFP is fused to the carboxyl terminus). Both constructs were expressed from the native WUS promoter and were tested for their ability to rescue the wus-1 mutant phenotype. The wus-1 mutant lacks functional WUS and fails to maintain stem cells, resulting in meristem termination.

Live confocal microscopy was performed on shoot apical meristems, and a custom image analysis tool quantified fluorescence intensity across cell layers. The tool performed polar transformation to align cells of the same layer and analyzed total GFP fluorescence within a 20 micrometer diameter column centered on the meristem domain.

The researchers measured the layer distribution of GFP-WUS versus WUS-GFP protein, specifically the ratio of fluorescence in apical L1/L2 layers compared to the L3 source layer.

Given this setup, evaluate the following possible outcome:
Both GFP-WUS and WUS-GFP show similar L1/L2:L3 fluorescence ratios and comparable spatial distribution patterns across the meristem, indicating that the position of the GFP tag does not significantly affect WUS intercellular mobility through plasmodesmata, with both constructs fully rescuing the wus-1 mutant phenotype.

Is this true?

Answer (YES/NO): NO